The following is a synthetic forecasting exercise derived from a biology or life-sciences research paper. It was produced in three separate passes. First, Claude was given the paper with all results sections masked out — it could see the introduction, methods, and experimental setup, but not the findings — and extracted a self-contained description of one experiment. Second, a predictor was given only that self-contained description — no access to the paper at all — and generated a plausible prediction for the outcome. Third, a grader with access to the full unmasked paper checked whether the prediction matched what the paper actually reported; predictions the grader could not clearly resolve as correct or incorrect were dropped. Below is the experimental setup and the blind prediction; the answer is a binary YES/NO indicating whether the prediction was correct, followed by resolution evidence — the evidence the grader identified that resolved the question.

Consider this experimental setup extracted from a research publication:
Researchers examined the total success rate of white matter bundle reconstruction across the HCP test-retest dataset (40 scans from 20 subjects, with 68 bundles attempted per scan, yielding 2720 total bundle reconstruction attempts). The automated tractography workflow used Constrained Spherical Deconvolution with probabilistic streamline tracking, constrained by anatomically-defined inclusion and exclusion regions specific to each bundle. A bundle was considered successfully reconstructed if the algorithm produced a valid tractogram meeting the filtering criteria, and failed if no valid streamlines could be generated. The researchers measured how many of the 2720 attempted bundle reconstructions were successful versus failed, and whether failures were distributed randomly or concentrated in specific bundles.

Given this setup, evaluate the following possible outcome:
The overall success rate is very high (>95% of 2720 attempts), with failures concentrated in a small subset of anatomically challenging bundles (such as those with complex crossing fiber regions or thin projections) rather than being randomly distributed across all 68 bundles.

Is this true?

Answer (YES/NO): YES